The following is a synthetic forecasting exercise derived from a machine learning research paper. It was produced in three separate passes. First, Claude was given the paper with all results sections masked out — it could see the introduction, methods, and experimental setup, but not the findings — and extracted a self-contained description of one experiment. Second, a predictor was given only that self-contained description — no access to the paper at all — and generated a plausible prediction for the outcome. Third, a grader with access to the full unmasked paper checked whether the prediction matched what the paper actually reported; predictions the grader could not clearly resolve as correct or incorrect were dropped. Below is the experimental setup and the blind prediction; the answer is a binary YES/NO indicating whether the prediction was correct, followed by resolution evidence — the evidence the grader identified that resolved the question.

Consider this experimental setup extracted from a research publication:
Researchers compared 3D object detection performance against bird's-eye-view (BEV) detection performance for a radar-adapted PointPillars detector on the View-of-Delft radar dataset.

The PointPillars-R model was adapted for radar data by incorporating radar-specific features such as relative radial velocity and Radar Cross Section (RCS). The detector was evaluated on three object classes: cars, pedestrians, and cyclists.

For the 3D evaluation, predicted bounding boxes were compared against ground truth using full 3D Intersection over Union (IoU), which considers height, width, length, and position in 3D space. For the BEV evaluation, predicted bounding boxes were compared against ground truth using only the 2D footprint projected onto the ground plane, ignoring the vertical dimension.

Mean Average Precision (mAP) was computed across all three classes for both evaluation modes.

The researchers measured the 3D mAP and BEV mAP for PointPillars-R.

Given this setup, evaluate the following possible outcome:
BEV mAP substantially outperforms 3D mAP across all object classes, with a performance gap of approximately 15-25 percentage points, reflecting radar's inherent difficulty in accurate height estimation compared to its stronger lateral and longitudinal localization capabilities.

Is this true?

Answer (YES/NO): NO